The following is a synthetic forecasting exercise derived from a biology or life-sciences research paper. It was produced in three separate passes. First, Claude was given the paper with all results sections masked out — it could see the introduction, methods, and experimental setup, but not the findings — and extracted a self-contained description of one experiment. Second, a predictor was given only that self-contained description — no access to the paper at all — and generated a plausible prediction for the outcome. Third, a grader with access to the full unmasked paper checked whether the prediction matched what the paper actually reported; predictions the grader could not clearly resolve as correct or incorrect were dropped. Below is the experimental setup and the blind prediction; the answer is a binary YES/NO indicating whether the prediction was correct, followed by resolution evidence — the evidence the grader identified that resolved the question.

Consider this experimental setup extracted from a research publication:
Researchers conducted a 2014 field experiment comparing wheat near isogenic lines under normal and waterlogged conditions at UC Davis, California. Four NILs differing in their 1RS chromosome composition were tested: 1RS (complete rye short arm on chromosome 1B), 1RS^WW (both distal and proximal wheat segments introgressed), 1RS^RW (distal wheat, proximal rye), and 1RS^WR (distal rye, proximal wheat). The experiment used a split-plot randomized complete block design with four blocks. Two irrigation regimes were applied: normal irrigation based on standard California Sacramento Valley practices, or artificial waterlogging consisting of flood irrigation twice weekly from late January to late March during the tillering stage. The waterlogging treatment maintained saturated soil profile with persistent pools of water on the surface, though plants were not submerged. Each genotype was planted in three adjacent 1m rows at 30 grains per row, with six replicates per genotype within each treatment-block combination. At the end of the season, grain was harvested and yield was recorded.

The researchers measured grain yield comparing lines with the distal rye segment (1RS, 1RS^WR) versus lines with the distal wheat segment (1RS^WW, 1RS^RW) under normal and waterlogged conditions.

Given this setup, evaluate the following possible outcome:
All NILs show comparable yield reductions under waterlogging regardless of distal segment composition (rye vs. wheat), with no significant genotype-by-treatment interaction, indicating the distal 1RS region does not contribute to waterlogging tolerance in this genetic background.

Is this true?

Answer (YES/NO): NO